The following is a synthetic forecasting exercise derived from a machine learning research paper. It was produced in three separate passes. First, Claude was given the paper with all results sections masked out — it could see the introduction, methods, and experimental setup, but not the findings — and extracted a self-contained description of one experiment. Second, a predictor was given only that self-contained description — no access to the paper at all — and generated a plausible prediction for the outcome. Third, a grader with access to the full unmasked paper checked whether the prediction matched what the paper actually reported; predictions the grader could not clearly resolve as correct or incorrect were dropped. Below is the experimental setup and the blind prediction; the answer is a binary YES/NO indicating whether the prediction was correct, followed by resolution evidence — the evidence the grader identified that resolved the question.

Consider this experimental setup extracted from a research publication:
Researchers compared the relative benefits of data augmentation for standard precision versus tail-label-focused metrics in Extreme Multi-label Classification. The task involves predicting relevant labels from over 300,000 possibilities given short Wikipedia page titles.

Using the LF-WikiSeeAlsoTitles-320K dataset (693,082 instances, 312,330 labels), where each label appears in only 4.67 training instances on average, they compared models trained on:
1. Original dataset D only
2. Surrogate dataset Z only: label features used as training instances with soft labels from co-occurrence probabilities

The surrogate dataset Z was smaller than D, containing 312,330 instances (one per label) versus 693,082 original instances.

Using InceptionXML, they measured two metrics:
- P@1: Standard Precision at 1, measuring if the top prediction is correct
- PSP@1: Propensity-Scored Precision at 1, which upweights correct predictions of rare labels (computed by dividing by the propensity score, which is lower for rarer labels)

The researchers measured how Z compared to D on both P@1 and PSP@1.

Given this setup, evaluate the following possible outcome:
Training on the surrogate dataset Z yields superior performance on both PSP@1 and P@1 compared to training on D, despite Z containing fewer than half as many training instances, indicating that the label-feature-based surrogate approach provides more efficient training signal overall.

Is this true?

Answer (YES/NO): YES